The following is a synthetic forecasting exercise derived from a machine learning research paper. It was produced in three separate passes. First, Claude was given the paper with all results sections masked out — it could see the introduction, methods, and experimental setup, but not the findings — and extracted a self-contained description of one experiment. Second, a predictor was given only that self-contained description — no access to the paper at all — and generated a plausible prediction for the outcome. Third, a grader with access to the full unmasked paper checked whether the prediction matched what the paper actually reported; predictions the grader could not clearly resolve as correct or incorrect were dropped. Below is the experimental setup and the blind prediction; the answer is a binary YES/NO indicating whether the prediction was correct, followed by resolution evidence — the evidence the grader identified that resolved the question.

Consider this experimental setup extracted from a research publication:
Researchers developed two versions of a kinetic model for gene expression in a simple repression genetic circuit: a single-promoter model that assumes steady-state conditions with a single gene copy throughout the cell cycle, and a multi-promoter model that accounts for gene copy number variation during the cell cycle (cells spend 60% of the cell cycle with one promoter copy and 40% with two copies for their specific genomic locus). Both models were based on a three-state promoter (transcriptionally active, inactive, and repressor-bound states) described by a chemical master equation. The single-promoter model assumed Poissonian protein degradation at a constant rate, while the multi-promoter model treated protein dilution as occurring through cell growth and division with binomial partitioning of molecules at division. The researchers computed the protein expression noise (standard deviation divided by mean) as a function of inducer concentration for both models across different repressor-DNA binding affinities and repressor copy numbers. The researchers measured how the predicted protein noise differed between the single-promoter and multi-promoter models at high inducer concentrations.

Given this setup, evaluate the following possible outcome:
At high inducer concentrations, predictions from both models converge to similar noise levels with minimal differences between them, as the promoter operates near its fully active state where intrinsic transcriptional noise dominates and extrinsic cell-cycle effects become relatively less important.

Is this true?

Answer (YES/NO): NO